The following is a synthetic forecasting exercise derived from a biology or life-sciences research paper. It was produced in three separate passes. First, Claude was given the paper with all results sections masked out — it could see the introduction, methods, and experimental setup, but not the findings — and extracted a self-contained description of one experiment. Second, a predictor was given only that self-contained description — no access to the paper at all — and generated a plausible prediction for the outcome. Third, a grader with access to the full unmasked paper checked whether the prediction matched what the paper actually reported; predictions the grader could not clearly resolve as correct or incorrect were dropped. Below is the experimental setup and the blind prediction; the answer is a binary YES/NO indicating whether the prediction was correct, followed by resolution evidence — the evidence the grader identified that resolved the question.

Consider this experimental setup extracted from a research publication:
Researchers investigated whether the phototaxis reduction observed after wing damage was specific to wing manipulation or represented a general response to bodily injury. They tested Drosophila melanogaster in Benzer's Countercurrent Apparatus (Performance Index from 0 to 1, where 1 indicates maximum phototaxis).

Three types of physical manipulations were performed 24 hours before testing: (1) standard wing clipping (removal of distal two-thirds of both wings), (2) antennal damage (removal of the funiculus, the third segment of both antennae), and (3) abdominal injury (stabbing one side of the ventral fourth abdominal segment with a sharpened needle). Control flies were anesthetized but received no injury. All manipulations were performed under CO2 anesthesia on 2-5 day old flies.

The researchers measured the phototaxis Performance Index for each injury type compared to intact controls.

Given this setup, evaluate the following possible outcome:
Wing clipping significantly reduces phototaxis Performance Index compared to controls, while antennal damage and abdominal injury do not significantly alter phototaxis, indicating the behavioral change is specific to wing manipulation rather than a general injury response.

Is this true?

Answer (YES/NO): NO